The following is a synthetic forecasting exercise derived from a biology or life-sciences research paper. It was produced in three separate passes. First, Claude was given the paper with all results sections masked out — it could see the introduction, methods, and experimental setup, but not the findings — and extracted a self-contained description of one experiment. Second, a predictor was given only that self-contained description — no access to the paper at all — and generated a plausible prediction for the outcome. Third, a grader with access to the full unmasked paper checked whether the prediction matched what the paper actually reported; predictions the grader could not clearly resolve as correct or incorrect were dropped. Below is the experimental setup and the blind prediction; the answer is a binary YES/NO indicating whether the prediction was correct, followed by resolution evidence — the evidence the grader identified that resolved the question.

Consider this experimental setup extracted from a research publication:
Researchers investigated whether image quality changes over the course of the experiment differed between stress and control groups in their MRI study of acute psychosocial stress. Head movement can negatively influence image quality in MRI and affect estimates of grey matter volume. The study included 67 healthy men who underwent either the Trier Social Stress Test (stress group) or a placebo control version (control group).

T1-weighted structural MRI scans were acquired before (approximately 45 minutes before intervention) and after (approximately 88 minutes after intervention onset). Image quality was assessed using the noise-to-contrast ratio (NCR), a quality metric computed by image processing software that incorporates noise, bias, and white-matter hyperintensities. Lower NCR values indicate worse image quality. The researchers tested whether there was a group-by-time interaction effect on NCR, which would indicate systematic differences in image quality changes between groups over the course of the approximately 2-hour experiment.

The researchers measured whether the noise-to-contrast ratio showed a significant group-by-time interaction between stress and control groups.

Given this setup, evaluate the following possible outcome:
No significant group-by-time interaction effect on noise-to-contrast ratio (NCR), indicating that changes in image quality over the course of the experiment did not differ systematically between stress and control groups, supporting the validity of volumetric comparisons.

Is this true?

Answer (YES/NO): NO